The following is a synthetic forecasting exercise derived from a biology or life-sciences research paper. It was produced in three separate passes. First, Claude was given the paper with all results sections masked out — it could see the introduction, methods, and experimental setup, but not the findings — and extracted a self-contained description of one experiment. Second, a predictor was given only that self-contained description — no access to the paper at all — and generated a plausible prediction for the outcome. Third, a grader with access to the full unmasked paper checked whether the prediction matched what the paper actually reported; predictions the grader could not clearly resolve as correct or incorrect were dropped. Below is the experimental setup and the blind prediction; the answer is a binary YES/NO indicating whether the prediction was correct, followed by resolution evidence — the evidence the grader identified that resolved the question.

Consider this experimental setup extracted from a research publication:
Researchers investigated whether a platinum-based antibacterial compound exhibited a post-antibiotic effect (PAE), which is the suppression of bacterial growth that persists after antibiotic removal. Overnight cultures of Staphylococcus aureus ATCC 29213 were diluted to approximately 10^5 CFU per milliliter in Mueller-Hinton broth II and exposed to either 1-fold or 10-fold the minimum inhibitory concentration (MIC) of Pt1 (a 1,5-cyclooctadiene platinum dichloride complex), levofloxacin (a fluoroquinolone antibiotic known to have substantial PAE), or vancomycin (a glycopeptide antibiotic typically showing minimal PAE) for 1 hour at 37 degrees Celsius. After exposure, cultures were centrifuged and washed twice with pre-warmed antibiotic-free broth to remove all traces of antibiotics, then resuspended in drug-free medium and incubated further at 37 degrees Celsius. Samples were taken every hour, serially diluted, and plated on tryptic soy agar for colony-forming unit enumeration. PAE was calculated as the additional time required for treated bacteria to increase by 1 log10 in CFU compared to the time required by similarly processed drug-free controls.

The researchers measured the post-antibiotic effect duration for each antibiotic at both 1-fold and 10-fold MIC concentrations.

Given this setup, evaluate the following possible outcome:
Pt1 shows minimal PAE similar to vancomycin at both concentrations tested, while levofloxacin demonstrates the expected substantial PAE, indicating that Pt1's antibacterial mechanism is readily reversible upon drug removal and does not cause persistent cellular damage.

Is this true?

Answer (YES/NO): NO